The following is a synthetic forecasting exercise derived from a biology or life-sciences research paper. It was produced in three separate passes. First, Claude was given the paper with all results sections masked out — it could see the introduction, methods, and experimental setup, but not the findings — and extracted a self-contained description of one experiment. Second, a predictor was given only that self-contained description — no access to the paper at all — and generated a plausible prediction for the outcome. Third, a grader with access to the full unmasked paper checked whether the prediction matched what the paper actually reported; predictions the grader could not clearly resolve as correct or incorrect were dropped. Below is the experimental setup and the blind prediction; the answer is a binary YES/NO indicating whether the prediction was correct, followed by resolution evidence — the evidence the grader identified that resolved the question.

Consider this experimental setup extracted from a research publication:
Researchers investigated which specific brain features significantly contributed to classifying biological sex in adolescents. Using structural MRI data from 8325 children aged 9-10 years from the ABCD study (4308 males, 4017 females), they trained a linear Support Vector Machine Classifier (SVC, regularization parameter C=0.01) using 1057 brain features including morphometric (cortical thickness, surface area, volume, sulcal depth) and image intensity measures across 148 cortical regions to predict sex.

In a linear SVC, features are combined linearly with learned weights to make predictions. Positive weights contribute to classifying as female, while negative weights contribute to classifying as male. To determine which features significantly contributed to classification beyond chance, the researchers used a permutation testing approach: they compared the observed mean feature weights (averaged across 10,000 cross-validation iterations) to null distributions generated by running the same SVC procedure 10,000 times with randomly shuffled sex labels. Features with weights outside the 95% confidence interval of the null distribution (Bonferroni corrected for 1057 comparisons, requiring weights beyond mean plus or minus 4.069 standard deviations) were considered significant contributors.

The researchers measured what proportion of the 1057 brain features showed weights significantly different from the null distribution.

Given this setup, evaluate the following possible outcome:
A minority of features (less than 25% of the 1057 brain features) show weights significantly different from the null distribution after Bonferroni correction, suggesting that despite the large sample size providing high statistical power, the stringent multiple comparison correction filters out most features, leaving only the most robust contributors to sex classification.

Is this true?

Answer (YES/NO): YES